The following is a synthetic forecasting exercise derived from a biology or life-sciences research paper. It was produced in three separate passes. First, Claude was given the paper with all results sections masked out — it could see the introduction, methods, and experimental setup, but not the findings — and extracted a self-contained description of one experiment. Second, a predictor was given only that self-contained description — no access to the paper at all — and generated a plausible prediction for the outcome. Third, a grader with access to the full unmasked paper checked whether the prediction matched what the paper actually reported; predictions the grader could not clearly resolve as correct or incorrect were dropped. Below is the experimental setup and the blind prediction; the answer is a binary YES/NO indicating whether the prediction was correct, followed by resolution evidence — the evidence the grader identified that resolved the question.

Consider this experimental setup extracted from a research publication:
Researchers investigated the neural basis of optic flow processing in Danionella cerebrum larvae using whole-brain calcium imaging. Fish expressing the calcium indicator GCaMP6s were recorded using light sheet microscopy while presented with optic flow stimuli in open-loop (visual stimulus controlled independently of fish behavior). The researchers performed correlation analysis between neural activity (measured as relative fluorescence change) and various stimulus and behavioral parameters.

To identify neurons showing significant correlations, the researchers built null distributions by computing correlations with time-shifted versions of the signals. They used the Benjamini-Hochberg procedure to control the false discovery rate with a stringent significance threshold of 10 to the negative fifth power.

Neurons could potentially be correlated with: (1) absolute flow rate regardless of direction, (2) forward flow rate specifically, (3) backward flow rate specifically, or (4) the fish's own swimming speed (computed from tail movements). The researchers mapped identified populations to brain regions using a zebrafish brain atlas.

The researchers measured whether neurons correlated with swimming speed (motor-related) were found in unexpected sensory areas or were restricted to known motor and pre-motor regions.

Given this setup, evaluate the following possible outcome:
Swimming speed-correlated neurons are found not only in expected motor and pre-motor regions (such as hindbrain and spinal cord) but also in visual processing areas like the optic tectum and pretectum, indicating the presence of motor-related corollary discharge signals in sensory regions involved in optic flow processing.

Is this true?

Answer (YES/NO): NO